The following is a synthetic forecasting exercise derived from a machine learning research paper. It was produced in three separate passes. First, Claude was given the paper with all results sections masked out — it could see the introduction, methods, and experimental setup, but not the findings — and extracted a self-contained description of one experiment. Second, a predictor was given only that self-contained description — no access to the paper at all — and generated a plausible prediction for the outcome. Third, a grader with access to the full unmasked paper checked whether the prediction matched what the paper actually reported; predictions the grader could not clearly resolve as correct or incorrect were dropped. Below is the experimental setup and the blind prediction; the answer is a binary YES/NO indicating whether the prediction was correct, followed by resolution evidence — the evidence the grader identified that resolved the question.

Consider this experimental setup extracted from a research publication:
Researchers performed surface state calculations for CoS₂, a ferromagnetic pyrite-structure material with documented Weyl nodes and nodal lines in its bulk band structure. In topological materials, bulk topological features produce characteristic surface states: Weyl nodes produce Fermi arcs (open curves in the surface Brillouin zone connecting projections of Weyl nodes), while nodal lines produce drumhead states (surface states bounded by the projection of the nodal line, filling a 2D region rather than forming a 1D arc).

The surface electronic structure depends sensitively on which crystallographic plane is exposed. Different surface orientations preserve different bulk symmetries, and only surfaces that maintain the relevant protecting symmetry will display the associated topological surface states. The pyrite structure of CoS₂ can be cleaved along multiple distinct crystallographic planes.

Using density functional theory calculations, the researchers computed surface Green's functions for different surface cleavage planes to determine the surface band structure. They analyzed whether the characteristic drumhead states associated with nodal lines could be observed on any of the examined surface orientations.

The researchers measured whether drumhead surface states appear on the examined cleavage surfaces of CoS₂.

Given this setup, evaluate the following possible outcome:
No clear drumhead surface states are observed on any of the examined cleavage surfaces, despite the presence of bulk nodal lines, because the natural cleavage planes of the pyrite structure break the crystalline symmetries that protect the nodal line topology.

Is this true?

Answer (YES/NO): NO